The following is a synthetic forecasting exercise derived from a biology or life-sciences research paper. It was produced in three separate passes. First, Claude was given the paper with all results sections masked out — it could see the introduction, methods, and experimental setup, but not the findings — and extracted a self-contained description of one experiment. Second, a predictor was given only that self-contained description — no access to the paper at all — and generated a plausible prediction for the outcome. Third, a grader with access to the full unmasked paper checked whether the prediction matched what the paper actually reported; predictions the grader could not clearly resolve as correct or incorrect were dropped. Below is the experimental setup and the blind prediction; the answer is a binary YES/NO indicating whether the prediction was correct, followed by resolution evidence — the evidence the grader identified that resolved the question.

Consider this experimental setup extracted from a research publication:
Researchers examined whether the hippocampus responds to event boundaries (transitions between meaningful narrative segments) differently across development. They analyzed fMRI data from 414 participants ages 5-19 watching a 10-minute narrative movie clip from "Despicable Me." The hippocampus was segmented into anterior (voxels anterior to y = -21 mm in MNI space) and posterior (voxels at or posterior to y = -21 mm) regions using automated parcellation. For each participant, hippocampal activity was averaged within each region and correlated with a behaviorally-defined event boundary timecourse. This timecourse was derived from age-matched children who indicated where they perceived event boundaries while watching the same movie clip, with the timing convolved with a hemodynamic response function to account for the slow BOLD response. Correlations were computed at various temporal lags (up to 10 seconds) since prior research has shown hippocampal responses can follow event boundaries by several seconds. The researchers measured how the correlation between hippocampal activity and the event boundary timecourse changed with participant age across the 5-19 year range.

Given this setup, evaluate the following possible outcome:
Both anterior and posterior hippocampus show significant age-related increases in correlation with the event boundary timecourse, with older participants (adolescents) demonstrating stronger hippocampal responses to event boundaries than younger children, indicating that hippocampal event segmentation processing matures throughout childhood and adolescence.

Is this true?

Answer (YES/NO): NO